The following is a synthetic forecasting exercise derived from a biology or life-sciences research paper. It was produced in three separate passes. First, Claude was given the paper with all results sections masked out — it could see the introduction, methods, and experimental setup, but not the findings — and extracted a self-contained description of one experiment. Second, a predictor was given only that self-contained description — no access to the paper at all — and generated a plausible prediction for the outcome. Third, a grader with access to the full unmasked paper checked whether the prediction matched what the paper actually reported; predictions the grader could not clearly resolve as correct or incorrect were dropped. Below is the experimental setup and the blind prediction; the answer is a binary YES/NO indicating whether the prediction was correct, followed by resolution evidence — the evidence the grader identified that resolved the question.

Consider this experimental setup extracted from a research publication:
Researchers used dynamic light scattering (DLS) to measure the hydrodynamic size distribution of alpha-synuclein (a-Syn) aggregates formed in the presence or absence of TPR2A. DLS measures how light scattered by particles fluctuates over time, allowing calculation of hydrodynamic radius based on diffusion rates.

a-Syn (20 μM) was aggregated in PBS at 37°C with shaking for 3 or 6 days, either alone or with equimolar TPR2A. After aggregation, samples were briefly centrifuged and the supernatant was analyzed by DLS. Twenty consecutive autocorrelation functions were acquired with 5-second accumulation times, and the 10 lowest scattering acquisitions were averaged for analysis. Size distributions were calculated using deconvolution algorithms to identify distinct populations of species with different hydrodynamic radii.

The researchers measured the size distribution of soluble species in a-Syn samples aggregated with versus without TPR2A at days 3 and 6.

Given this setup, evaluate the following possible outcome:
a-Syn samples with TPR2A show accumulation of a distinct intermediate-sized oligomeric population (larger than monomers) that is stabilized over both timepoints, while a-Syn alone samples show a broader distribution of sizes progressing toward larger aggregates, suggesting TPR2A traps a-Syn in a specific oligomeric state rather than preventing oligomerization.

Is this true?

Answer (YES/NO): NO